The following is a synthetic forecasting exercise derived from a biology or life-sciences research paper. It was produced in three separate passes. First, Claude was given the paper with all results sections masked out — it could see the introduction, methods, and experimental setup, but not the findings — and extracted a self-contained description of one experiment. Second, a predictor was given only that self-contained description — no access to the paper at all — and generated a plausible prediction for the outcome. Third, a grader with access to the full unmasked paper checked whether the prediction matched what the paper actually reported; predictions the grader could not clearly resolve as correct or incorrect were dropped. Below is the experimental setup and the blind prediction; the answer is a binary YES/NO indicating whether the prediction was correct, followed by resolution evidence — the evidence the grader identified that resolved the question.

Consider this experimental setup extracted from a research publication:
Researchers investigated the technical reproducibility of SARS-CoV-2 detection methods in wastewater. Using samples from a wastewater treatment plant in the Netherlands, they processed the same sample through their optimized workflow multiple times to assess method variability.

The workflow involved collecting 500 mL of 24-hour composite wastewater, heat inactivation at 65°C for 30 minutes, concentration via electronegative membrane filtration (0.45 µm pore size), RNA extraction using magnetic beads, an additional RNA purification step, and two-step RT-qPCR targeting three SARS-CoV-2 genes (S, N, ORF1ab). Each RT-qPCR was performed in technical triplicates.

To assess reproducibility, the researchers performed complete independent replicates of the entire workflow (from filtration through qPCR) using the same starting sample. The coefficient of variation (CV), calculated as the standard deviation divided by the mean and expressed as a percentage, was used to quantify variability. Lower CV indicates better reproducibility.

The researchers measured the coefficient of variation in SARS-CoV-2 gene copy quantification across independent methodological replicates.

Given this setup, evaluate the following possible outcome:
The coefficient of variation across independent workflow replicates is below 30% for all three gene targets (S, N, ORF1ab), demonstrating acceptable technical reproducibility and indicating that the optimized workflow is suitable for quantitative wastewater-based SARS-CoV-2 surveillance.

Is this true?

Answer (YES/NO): NO